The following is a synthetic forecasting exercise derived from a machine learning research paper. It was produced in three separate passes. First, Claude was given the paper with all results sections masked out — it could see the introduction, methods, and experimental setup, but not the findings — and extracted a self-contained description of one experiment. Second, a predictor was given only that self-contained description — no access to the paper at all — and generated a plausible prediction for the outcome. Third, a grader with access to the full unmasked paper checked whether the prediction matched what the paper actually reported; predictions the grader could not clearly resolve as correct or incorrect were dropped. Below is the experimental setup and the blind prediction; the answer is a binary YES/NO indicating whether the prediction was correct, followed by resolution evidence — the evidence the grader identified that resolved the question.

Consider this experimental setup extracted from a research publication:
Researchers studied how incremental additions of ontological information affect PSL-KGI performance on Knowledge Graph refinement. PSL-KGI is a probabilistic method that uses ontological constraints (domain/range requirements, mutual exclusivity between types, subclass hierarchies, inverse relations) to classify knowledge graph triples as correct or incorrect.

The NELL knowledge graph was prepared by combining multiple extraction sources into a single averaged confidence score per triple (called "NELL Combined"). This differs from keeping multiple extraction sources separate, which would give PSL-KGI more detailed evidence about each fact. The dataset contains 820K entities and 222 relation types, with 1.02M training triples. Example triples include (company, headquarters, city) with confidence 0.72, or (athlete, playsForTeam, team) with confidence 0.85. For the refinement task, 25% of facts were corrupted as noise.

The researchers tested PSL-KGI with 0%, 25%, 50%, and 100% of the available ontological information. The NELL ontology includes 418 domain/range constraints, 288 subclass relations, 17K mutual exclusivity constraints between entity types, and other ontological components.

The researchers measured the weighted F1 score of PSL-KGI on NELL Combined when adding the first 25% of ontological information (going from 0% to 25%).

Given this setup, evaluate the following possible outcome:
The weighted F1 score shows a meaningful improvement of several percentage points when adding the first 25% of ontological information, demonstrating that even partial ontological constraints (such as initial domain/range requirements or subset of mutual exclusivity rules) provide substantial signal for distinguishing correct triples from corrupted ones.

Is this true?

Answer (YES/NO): NO